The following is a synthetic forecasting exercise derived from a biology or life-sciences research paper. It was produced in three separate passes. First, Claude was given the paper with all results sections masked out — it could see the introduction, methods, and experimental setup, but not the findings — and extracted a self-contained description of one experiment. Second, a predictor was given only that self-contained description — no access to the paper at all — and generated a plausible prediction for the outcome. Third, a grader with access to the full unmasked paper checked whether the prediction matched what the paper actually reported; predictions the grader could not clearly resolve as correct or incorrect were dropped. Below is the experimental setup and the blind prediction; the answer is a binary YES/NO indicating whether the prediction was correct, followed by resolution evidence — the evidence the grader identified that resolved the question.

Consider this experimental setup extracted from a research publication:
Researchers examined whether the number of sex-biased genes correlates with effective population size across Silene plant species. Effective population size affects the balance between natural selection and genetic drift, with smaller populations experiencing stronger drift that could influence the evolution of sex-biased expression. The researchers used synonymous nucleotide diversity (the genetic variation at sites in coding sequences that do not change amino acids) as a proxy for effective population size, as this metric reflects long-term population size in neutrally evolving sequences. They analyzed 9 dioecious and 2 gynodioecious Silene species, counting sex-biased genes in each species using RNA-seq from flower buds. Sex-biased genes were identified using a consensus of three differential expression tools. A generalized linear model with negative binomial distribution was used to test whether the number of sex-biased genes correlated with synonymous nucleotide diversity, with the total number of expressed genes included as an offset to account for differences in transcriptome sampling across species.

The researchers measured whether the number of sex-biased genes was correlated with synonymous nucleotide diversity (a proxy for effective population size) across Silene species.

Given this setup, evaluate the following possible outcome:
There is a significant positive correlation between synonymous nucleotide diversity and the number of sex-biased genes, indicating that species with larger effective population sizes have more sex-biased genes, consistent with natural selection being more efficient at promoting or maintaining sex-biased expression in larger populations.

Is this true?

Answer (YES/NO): NO